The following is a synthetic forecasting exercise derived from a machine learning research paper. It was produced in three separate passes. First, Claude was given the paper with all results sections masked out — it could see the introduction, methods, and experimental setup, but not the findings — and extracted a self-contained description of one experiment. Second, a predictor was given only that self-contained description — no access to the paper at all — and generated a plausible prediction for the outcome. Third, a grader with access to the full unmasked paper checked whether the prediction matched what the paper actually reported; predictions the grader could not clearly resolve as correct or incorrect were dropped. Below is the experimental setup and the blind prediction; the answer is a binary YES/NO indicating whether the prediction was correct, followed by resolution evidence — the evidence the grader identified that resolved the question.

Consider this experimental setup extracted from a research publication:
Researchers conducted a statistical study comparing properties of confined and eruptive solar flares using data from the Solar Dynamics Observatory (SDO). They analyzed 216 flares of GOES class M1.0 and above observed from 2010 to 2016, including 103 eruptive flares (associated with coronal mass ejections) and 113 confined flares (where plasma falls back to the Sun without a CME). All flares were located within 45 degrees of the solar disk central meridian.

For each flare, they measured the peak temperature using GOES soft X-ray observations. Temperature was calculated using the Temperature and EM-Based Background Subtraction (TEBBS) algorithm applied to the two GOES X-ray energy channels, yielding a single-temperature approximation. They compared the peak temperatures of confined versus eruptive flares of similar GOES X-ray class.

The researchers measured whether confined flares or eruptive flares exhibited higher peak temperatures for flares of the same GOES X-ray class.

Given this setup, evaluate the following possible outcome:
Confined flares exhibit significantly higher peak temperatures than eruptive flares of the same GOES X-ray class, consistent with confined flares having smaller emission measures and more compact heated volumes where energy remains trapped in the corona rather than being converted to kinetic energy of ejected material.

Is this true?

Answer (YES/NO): NO